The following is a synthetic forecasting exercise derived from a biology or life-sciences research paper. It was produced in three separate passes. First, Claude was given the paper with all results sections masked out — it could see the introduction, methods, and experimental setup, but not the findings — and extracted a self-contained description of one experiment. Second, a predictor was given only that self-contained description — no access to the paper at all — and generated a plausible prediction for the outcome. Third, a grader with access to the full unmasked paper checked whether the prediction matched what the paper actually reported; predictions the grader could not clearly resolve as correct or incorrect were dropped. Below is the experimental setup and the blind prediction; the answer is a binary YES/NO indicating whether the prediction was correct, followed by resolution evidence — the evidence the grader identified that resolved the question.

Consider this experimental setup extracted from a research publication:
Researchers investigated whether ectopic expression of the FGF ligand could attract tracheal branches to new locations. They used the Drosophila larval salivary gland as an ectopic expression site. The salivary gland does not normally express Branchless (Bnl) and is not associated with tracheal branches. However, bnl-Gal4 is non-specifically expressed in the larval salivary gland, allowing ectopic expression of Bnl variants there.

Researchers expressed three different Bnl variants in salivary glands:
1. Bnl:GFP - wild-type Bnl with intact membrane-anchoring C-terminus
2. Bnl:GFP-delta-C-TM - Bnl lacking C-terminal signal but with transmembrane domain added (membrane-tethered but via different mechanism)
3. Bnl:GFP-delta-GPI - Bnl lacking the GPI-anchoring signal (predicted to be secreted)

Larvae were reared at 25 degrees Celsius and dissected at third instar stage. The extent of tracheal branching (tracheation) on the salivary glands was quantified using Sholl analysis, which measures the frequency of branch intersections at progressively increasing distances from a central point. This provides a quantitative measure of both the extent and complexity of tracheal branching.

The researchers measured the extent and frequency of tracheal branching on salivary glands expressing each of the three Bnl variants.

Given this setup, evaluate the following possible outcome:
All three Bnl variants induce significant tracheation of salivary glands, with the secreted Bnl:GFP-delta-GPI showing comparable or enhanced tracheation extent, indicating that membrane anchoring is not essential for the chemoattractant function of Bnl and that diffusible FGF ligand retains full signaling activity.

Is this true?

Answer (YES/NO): NO